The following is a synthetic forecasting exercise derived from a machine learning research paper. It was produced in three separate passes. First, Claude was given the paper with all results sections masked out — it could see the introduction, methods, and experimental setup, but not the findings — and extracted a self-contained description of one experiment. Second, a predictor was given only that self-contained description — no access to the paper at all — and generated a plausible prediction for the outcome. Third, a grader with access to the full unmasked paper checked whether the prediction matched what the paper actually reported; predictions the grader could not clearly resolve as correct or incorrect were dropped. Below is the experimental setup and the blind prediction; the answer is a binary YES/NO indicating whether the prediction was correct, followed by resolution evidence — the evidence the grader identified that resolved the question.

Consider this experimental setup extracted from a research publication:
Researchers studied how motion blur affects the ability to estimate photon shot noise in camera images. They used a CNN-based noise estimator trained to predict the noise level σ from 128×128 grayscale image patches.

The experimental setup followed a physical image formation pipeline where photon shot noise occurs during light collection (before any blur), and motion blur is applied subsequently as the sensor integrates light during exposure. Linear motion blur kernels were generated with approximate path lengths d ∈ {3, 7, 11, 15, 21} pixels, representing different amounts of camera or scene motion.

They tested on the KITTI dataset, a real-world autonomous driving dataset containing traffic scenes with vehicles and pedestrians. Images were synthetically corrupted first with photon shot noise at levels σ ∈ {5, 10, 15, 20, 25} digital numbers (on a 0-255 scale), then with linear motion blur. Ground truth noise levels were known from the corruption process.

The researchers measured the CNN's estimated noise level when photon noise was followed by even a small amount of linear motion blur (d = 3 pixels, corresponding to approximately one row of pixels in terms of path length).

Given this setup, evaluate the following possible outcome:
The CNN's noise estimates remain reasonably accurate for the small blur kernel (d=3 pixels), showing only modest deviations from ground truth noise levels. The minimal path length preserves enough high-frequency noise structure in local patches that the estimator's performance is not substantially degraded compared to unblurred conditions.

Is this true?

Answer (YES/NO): NO